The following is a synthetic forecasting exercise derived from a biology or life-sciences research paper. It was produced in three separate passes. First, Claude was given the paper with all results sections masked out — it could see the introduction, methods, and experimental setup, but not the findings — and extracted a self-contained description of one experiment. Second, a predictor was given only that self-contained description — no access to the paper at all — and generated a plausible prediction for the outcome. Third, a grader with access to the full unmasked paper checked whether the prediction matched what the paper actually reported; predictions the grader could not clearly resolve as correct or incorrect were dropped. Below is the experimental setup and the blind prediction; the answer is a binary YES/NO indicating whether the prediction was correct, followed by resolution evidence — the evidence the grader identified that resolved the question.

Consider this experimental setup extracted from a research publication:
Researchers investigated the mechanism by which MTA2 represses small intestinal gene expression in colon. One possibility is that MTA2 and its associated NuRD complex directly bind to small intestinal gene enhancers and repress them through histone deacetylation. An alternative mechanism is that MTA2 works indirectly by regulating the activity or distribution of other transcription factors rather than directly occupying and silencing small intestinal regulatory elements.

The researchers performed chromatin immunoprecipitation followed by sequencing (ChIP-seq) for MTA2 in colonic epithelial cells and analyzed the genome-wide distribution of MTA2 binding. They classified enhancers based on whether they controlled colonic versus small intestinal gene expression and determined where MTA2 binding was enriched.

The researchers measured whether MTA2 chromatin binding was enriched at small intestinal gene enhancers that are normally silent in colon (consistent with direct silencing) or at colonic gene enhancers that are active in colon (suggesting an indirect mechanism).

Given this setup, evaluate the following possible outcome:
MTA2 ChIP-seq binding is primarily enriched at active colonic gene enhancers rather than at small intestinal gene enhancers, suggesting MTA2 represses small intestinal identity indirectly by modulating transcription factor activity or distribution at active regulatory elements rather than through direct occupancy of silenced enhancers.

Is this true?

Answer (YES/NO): YES